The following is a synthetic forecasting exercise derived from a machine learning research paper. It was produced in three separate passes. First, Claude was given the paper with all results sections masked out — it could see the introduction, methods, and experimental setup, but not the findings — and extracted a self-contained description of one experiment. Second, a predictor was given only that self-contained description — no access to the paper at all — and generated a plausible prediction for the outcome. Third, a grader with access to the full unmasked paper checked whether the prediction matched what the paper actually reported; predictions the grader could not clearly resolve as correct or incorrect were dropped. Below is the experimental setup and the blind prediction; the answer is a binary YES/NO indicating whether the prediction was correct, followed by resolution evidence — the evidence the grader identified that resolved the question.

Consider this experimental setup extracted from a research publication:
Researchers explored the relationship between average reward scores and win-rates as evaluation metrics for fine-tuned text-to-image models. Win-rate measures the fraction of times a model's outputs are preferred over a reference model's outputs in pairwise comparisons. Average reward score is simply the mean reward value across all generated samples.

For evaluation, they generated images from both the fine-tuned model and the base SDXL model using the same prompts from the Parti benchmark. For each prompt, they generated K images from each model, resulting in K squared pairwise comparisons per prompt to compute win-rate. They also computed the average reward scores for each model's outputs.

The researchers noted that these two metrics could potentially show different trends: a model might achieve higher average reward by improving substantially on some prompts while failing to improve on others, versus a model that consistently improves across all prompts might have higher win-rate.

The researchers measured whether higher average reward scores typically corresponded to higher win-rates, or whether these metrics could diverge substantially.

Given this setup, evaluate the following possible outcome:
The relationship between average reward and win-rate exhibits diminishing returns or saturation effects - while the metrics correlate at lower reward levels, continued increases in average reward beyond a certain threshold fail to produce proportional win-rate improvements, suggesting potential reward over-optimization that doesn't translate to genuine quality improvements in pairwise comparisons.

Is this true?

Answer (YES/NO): NO